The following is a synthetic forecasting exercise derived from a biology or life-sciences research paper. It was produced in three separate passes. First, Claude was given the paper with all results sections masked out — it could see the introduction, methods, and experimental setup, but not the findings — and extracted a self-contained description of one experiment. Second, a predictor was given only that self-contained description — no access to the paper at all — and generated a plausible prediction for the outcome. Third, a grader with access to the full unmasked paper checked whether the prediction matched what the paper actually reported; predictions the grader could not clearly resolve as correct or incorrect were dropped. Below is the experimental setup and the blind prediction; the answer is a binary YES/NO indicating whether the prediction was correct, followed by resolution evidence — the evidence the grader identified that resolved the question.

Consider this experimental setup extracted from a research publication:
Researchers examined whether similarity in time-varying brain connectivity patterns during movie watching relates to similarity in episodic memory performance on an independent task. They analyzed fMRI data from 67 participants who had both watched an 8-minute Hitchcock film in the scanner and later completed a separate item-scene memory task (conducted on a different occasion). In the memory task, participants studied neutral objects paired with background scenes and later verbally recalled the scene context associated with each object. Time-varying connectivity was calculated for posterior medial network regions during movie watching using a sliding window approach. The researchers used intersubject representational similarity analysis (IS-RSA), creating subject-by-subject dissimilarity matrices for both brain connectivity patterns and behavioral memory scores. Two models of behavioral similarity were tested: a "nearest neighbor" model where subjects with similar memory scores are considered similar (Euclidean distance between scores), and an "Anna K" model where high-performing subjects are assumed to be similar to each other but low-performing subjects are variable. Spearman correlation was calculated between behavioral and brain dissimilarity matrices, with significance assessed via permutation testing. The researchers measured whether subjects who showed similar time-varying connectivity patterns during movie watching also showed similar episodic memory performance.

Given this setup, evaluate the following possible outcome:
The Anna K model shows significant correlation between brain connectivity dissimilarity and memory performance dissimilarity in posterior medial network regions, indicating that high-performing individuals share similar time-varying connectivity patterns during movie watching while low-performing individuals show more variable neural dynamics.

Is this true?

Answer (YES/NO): NO